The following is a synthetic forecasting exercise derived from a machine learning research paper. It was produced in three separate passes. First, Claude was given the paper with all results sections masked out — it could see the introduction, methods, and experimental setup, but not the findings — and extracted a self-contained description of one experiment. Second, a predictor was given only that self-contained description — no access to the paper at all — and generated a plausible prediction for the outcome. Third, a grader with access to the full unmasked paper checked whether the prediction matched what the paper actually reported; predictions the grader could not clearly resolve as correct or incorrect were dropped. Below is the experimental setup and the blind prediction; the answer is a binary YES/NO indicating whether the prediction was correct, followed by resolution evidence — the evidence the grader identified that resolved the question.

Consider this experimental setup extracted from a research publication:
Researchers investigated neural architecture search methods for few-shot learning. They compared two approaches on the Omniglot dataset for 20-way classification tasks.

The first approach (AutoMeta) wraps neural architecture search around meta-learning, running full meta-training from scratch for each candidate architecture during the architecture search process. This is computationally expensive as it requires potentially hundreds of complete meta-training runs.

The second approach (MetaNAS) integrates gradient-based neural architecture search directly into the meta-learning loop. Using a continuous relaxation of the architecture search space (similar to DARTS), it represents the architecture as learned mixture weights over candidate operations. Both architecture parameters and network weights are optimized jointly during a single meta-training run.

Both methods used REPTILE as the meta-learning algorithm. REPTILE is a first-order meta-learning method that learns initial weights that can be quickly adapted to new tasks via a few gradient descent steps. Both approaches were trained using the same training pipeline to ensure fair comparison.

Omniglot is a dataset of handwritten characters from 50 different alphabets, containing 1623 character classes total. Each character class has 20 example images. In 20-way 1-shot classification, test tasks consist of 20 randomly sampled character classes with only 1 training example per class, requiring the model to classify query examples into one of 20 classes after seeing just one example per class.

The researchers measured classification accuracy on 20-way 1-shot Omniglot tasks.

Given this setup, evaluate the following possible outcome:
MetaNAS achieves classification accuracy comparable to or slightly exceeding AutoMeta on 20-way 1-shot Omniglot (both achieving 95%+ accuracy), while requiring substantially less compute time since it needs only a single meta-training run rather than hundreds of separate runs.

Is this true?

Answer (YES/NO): NO